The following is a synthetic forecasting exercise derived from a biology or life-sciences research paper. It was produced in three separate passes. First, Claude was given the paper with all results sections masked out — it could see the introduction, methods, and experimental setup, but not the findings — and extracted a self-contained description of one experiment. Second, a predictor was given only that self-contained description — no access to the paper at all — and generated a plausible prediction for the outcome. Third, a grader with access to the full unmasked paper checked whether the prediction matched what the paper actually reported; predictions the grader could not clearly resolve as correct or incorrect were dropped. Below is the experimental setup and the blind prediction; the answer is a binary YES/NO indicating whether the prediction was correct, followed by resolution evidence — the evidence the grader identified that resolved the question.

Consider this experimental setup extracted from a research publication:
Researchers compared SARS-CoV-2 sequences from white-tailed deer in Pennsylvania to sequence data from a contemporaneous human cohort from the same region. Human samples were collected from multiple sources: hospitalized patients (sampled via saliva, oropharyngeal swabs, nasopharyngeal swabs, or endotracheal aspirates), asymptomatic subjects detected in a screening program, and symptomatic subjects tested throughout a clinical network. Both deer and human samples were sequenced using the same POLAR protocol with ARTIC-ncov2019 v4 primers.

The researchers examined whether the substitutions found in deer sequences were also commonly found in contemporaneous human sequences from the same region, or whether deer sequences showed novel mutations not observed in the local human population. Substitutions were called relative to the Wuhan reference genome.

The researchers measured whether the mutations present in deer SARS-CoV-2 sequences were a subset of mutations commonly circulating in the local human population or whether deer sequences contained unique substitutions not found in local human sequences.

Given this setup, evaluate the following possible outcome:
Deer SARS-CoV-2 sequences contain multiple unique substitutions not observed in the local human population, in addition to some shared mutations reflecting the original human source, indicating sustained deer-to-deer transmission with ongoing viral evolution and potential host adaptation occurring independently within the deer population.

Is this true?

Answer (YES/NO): YES